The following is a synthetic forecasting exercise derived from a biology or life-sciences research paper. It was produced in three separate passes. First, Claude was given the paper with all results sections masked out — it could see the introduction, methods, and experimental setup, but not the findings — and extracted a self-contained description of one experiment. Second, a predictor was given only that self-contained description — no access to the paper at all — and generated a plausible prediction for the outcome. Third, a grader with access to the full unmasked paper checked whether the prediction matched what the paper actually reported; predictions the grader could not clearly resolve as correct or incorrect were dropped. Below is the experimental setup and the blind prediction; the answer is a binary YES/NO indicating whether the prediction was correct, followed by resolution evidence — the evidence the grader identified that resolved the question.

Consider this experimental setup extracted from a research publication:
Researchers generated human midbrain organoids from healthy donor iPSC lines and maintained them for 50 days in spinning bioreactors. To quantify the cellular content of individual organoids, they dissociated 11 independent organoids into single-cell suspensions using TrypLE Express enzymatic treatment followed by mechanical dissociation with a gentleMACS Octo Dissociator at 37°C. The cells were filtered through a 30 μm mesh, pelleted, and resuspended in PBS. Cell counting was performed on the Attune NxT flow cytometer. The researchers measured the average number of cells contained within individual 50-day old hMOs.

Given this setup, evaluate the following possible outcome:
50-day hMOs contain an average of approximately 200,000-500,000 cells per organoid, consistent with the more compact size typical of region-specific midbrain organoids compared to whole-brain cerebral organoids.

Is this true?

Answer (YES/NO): NO